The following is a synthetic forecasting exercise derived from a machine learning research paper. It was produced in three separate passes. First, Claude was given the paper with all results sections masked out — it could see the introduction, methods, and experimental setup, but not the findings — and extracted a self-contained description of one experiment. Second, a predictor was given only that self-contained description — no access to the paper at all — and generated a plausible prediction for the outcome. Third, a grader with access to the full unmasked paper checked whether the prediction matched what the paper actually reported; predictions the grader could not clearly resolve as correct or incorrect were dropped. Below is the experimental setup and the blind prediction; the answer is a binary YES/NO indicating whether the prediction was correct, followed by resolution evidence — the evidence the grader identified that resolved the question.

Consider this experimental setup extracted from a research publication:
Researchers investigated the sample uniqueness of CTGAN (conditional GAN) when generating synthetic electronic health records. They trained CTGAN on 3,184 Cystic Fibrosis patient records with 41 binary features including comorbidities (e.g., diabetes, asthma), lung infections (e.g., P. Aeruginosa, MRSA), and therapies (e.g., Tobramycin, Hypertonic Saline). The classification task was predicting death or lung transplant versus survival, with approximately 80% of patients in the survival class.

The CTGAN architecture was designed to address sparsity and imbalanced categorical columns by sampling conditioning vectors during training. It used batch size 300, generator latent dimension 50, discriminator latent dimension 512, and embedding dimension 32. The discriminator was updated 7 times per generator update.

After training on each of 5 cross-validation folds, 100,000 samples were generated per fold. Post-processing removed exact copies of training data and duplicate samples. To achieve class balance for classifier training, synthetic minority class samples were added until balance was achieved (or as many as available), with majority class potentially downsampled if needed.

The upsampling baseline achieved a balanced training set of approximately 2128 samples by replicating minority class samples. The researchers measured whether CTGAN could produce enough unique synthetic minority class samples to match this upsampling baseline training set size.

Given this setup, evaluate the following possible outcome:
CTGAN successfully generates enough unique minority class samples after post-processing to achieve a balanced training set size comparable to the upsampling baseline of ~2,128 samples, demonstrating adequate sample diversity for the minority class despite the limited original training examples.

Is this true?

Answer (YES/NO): YES